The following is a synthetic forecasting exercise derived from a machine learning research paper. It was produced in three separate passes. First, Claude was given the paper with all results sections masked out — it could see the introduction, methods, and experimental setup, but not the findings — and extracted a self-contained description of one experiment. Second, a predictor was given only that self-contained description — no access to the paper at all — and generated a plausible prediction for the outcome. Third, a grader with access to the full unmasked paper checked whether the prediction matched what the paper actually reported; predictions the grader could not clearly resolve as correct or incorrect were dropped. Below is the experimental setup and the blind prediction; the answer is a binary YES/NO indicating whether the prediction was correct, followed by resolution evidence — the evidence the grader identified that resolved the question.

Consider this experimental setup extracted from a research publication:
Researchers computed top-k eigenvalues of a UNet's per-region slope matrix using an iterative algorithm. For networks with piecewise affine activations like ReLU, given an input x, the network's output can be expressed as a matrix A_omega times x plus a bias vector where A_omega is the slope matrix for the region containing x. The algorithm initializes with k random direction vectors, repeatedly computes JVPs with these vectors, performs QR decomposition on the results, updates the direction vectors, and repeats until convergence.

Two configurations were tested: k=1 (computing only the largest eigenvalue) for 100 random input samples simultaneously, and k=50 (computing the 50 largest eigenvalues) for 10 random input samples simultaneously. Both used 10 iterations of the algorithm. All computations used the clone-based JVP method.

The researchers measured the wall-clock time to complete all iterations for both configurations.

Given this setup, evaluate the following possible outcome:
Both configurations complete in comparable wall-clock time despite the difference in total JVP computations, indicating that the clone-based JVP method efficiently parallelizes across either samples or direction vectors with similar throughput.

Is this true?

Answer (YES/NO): NO